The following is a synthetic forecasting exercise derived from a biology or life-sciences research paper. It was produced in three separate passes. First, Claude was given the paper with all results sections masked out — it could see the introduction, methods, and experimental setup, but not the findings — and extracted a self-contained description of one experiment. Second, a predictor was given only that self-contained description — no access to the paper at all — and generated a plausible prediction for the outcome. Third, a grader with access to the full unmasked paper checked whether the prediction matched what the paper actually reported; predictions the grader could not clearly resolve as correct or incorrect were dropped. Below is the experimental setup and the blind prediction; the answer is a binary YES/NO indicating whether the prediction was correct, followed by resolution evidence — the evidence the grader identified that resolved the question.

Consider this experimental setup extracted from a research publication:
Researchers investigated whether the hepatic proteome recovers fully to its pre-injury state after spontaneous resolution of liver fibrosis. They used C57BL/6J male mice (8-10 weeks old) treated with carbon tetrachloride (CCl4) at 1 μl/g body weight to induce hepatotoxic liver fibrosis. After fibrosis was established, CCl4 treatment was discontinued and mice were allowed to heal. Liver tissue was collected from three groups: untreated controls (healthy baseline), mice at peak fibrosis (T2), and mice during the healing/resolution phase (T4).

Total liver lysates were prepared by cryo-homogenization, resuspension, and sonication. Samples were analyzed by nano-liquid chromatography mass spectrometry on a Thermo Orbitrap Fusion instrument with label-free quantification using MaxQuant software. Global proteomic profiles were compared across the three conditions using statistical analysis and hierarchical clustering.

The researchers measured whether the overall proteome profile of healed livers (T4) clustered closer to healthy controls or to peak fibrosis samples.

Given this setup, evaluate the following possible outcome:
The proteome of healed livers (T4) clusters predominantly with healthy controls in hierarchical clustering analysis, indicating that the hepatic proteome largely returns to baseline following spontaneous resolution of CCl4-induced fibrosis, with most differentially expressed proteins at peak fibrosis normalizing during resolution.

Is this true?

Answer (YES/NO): NO